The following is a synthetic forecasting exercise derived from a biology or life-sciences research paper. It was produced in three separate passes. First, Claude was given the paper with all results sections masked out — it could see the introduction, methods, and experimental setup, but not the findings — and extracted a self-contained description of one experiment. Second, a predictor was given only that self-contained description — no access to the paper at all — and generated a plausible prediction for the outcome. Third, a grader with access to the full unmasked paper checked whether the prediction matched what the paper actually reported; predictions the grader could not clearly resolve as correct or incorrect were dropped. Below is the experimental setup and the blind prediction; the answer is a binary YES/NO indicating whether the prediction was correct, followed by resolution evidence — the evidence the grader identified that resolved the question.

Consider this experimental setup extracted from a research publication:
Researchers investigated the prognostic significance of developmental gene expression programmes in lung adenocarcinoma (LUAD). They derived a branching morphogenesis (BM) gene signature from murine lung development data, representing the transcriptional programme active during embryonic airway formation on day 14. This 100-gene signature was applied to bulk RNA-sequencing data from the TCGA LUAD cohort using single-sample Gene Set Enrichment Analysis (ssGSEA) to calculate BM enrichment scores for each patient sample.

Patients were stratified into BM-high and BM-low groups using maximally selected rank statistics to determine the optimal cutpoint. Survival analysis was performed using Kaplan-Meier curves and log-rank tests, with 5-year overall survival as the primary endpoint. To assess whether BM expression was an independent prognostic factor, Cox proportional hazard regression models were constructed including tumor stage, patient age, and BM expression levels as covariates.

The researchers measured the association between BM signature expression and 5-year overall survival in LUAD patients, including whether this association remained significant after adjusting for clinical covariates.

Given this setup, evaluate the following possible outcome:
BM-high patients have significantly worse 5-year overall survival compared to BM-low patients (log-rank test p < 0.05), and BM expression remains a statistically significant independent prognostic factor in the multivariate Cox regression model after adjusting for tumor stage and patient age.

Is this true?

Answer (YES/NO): YES